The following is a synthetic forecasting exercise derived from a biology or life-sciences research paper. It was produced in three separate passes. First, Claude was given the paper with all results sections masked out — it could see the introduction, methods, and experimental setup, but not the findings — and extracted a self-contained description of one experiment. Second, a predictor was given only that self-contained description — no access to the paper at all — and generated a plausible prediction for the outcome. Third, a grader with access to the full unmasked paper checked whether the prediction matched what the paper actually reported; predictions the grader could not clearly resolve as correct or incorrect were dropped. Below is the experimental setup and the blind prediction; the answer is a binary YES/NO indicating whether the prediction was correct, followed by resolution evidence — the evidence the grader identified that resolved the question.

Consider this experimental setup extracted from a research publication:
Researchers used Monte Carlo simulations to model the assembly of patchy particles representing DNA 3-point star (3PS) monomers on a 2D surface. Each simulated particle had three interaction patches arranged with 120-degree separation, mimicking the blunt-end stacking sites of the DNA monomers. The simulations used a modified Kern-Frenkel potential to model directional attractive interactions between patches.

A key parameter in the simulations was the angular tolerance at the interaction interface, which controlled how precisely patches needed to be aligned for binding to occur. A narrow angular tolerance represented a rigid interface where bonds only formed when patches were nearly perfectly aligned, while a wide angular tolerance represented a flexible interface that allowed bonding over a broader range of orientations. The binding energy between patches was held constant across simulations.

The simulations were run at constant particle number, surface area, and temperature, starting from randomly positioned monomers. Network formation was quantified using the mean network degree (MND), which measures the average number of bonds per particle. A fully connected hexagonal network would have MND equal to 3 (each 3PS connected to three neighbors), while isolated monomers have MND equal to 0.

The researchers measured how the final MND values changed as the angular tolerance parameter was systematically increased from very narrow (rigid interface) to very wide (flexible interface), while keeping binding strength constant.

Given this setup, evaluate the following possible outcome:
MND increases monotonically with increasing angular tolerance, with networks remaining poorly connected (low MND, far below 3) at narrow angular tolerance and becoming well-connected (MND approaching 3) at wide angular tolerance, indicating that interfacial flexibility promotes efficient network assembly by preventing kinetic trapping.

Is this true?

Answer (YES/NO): NO